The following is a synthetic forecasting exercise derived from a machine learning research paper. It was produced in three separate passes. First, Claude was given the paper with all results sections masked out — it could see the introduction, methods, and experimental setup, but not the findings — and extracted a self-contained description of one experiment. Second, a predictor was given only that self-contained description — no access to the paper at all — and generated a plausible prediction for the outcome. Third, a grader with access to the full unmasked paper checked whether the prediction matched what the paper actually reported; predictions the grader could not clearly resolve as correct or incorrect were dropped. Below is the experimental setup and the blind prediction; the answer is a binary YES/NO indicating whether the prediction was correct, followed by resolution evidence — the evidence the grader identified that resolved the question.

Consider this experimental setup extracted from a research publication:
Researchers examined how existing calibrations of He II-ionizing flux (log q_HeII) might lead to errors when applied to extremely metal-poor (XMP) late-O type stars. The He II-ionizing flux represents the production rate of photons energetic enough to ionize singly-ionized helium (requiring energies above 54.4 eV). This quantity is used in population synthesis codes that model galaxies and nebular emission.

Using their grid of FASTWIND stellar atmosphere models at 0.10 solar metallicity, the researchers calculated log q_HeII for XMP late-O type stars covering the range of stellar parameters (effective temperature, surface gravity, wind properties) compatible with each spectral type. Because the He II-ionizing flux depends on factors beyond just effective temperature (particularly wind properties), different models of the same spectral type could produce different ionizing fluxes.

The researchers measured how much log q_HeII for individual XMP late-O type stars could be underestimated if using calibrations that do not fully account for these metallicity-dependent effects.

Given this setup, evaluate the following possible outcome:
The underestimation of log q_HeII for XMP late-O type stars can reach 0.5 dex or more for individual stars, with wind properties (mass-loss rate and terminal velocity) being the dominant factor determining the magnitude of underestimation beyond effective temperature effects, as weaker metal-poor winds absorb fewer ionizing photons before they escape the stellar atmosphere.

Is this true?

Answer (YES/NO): NO